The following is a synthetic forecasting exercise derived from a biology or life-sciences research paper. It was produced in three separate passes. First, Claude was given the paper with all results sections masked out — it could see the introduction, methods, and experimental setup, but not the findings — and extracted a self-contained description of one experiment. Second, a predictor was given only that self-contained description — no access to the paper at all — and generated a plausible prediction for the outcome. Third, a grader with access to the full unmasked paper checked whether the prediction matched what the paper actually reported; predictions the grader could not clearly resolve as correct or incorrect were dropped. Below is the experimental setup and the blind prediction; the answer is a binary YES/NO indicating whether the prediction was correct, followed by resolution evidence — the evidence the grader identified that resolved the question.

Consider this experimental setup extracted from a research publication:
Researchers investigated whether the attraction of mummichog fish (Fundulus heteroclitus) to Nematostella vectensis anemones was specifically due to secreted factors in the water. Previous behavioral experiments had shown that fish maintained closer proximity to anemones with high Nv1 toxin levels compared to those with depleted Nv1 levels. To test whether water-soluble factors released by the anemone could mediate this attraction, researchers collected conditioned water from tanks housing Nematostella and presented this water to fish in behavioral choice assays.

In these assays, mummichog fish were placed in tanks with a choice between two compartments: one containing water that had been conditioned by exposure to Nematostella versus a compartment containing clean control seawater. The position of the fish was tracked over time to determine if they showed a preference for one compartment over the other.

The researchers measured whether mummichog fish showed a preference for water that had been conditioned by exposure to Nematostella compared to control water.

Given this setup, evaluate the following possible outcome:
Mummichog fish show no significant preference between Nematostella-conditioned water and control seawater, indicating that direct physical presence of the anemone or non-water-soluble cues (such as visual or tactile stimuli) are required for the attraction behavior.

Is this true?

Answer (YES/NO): NO